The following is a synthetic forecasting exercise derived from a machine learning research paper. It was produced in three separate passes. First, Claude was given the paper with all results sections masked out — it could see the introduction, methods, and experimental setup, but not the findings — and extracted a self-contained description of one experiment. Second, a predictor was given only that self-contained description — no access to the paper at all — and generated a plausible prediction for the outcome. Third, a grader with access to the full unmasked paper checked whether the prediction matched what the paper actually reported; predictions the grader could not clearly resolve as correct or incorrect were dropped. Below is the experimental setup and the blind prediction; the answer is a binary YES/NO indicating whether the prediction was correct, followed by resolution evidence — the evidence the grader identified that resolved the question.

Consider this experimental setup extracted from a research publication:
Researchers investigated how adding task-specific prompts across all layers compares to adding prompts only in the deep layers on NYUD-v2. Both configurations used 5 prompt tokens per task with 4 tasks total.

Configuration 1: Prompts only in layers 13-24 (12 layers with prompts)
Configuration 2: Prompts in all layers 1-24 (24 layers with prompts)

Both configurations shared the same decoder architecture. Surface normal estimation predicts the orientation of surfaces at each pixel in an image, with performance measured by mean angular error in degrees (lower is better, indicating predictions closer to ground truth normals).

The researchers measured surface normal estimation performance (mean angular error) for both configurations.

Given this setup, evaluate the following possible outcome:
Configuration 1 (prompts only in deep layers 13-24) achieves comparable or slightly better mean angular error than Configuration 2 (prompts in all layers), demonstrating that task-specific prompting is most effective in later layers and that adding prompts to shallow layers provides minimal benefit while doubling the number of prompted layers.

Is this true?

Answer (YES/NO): YES